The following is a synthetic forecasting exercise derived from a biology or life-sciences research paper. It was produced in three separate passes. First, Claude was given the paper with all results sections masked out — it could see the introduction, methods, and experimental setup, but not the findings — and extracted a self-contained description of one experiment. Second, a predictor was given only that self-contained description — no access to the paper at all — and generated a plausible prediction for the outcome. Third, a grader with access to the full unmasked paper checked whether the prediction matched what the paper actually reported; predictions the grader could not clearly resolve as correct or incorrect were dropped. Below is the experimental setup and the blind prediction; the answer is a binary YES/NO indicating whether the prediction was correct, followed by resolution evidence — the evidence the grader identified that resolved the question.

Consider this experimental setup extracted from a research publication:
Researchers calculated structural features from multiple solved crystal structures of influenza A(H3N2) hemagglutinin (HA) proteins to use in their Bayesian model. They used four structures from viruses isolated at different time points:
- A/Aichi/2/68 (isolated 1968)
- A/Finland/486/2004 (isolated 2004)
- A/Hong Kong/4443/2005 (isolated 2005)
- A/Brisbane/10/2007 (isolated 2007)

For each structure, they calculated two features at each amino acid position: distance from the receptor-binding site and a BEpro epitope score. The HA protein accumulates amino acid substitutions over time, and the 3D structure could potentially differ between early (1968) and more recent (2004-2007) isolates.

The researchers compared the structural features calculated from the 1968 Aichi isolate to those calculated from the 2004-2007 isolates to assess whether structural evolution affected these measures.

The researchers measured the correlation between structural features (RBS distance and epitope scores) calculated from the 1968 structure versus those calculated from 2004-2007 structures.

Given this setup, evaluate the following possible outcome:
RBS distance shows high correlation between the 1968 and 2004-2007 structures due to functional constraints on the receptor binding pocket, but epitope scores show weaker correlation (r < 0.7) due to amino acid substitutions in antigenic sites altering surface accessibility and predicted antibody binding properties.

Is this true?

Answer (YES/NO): NO